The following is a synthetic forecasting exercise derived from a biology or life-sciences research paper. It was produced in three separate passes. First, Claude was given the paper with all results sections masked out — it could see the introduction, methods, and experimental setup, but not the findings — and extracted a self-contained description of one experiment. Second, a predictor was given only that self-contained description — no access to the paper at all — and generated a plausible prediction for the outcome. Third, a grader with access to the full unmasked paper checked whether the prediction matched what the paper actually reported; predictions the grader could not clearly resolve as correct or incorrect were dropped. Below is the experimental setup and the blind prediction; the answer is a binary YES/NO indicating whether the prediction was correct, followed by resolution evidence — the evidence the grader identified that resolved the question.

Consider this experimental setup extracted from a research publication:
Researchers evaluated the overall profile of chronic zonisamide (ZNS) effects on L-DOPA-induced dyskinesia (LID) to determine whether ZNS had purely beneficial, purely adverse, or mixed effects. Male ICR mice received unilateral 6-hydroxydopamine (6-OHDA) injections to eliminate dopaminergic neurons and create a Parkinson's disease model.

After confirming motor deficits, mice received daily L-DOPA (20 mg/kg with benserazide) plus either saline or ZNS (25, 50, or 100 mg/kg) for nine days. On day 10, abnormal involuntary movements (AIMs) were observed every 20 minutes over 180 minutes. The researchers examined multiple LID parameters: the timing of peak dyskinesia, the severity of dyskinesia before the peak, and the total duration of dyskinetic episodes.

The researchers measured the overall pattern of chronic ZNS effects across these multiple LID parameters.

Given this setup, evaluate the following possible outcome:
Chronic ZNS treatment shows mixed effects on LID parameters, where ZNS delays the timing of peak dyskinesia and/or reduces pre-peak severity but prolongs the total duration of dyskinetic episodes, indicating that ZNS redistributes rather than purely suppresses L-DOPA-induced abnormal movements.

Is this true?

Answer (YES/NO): YES